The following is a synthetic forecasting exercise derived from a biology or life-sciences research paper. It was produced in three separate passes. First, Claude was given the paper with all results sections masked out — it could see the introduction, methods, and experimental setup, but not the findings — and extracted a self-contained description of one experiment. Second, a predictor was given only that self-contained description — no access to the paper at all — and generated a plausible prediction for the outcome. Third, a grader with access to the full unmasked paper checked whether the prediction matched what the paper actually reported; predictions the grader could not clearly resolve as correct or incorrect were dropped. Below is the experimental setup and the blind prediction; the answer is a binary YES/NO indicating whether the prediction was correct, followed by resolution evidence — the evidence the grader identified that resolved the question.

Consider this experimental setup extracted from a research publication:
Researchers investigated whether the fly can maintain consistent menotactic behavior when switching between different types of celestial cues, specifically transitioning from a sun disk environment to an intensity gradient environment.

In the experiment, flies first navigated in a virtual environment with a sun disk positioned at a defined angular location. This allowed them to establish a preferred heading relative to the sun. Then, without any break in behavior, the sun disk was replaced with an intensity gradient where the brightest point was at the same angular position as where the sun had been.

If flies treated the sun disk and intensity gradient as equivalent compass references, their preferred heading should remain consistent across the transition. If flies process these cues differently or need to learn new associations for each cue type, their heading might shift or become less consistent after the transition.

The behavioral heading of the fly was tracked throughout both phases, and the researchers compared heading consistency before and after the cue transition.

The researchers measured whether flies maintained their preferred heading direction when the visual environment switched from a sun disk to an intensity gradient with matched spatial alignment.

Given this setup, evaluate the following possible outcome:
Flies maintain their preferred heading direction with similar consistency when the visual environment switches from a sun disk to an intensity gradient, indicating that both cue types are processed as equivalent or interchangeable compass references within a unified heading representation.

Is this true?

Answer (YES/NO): YES